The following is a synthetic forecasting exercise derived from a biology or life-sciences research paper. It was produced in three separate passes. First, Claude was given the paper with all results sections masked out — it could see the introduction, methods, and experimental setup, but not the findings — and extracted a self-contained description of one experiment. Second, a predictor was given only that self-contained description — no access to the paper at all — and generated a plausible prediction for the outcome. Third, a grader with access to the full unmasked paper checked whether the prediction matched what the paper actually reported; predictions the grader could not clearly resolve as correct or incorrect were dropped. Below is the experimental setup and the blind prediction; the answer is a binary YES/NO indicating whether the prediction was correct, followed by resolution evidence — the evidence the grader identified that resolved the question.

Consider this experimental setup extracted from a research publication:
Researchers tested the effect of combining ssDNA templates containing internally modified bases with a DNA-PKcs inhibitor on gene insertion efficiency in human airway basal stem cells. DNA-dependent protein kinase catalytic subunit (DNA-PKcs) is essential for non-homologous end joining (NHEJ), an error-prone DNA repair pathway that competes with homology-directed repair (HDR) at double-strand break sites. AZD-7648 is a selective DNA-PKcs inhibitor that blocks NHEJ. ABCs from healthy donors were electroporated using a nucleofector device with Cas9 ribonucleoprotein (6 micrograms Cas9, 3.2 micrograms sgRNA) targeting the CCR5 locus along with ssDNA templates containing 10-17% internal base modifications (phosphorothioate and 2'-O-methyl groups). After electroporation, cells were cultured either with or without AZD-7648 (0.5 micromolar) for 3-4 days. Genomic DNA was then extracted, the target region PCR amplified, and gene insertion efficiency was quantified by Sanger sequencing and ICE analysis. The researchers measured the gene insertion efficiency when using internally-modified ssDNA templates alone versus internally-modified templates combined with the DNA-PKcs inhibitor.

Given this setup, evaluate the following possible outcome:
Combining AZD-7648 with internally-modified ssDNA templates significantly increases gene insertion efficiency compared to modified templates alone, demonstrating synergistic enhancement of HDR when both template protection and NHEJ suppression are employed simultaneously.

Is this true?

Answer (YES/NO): YES